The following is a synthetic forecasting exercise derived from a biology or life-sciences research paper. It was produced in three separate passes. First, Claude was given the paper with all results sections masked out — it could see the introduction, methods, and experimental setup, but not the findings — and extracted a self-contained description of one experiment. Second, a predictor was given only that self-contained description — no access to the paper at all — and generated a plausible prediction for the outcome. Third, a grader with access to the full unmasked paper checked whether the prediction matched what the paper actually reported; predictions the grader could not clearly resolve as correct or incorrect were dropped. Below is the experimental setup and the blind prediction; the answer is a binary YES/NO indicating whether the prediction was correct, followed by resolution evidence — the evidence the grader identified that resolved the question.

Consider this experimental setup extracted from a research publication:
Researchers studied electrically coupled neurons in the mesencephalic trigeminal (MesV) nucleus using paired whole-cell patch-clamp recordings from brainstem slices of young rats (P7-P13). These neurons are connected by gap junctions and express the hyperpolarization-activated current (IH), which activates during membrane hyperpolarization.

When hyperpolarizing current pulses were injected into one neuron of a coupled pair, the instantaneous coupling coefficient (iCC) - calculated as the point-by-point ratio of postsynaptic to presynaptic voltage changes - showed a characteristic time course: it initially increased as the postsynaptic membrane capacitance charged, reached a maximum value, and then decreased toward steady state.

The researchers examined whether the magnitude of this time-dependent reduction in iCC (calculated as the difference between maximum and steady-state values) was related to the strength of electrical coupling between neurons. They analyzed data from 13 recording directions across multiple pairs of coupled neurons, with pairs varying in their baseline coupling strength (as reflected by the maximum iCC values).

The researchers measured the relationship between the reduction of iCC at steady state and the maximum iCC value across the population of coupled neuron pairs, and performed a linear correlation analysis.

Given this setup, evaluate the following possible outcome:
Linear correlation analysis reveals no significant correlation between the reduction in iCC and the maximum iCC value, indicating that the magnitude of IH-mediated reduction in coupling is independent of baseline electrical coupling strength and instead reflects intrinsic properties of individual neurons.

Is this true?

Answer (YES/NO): NO